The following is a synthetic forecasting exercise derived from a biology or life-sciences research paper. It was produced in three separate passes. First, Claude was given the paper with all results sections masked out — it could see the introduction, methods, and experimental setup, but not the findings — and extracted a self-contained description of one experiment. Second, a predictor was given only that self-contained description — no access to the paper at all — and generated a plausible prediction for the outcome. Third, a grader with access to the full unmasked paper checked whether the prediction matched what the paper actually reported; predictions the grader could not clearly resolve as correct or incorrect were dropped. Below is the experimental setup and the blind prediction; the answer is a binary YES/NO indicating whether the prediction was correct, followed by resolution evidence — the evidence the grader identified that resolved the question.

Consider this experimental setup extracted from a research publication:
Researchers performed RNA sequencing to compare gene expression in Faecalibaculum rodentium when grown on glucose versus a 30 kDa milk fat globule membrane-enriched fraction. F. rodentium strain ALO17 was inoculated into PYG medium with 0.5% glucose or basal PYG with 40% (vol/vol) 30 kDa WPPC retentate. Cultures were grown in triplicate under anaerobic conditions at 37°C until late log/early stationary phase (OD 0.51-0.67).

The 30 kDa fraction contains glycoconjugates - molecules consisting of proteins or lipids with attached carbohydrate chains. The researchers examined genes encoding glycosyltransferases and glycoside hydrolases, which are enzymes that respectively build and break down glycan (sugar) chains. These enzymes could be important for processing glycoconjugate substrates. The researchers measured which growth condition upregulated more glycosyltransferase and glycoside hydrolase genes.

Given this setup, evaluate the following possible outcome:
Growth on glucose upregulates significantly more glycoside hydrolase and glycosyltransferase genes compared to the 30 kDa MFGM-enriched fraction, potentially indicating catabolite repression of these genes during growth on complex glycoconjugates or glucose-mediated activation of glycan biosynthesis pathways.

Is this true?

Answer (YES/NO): NO